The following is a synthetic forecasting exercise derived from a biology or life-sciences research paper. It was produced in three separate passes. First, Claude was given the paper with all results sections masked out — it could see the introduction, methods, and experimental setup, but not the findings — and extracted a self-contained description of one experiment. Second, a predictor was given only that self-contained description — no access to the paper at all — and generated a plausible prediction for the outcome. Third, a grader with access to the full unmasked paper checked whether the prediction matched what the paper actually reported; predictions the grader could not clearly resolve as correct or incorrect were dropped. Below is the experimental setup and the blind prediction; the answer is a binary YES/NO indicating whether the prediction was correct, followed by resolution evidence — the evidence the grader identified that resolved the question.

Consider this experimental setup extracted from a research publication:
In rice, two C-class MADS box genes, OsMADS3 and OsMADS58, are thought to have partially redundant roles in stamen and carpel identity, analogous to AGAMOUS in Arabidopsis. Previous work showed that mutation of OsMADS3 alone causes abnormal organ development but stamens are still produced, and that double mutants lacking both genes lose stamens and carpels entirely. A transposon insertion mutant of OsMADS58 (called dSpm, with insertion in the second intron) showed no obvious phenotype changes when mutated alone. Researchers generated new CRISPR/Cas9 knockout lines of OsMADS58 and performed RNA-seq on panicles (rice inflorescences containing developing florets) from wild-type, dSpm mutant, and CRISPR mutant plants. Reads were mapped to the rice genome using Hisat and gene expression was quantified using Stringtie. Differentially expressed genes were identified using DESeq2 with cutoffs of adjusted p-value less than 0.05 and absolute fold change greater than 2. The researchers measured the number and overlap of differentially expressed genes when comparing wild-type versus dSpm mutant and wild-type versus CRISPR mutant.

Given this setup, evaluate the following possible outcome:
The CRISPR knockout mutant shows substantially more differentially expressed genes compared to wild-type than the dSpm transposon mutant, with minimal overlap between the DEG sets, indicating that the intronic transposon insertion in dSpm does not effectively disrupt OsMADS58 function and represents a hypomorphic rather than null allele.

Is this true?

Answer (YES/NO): YES